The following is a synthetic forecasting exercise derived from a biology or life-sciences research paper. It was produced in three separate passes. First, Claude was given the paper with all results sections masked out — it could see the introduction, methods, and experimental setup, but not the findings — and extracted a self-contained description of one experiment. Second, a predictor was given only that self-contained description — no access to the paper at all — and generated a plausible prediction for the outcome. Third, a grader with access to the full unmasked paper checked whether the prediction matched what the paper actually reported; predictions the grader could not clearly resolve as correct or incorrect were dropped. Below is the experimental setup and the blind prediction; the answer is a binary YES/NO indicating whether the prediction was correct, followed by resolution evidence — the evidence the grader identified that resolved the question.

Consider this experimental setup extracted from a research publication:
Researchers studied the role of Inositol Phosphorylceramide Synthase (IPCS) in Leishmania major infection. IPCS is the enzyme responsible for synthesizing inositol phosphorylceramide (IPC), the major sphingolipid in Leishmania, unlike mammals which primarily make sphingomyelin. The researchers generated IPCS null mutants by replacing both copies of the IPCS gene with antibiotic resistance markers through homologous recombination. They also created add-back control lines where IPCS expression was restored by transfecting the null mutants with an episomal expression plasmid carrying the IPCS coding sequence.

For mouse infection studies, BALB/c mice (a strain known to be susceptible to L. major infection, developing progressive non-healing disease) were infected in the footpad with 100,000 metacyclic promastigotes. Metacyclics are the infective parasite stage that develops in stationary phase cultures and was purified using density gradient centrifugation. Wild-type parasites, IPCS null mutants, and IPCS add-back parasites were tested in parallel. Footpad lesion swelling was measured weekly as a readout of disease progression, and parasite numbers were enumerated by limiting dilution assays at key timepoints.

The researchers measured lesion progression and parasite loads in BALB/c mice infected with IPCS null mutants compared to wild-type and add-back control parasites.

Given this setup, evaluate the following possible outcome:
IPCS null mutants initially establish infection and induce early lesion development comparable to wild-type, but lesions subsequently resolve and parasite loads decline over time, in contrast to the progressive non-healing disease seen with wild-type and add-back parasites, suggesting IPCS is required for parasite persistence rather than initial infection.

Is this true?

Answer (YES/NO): NO